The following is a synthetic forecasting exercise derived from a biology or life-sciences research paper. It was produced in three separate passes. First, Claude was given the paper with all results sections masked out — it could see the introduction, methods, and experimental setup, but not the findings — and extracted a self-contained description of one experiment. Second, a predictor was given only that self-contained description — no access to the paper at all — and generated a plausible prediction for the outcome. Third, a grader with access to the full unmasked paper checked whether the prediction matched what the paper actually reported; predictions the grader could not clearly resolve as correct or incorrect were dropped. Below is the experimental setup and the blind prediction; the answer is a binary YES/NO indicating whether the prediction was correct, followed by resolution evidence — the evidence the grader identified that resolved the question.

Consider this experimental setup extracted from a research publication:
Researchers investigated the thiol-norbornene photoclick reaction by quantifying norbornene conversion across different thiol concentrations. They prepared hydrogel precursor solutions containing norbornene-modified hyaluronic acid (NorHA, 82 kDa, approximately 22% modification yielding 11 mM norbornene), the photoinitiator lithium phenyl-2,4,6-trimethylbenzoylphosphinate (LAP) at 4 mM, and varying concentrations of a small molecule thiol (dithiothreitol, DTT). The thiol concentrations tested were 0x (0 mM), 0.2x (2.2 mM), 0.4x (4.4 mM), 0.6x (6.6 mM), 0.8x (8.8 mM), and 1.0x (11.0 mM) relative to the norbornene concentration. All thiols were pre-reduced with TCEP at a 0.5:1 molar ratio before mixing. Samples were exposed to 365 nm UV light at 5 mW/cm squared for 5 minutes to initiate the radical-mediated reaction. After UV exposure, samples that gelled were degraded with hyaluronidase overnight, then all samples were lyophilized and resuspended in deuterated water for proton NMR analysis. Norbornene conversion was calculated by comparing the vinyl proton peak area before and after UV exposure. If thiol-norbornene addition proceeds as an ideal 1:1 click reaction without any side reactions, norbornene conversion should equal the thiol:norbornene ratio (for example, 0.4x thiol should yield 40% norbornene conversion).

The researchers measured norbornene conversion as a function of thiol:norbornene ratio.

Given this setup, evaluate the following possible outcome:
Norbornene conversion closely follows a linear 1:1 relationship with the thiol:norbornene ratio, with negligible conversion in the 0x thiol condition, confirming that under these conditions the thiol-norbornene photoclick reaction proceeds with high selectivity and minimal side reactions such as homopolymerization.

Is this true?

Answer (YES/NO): NO